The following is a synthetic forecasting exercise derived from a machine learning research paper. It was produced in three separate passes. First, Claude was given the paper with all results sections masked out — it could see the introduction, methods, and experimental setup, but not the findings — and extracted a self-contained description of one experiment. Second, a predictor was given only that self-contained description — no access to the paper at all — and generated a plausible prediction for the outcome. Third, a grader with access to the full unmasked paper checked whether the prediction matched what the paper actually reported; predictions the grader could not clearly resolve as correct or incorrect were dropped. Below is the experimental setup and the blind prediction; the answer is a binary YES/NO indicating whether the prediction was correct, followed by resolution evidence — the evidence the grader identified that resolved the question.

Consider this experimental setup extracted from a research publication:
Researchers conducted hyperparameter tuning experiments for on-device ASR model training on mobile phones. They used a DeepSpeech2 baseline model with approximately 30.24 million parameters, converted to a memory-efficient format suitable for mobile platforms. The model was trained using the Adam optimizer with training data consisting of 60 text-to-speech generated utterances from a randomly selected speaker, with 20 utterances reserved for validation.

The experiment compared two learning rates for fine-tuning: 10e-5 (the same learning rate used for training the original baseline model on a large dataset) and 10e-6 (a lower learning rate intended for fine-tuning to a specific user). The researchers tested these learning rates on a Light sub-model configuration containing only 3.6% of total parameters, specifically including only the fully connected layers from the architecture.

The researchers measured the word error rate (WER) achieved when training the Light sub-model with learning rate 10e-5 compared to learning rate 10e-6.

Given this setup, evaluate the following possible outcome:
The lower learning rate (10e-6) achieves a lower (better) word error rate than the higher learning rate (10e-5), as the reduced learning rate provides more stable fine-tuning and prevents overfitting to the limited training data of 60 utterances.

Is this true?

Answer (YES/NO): NO